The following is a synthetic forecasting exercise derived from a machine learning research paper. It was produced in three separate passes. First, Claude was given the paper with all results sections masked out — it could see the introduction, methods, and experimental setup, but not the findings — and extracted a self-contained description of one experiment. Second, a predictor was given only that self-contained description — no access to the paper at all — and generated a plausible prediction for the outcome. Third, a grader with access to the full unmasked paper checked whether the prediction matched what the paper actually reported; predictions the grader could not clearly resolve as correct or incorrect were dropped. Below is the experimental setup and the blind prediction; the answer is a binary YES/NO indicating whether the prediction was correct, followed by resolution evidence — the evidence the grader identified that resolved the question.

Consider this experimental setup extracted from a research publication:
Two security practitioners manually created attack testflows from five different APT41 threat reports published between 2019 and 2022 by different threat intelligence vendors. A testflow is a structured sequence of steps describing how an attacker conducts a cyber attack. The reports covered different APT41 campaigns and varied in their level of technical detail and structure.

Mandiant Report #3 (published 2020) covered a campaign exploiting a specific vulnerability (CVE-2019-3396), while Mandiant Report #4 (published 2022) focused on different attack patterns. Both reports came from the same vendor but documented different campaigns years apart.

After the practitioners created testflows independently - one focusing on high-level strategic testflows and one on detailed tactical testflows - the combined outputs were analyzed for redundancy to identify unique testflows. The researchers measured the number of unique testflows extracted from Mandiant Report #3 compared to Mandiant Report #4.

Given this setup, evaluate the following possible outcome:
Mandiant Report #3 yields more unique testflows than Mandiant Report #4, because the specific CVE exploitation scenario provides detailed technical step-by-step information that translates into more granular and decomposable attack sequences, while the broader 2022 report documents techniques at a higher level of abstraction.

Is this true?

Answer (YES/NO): NO